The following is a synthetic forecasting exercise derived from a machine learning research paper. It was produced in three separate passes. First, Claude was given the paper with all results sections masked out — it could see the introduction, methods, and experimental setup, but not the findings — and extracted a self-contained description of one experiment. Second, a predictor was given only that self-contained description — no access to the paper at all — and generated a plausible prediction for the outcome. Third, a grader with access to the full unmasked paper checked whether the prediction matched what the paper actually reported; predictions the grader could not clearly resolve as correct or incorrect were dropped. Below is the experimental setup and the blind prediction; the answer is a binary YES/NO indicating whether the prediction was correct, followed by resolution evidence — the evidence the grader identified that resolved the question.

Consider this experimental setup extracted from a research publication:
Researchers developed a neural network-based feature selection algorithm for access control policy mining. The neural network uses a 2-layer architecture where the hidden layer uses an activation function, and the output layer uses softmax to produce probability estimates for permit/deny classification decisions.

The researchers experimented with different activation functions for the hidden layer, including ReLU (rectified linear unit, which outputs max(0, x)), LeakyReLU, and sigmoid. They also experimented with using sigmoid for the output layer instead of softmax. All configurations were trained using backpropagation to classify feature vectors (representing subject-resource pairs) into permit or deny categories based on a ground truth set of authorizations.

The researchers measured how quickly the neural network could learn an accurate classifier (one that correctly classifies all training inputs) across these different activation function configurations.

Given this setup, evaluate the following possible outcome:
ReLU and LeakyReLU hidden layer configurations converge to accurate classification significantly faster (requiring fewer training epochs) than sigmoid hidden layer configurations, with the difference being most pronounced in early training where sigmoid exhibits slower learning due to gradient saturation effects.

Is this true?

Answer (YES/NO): NO